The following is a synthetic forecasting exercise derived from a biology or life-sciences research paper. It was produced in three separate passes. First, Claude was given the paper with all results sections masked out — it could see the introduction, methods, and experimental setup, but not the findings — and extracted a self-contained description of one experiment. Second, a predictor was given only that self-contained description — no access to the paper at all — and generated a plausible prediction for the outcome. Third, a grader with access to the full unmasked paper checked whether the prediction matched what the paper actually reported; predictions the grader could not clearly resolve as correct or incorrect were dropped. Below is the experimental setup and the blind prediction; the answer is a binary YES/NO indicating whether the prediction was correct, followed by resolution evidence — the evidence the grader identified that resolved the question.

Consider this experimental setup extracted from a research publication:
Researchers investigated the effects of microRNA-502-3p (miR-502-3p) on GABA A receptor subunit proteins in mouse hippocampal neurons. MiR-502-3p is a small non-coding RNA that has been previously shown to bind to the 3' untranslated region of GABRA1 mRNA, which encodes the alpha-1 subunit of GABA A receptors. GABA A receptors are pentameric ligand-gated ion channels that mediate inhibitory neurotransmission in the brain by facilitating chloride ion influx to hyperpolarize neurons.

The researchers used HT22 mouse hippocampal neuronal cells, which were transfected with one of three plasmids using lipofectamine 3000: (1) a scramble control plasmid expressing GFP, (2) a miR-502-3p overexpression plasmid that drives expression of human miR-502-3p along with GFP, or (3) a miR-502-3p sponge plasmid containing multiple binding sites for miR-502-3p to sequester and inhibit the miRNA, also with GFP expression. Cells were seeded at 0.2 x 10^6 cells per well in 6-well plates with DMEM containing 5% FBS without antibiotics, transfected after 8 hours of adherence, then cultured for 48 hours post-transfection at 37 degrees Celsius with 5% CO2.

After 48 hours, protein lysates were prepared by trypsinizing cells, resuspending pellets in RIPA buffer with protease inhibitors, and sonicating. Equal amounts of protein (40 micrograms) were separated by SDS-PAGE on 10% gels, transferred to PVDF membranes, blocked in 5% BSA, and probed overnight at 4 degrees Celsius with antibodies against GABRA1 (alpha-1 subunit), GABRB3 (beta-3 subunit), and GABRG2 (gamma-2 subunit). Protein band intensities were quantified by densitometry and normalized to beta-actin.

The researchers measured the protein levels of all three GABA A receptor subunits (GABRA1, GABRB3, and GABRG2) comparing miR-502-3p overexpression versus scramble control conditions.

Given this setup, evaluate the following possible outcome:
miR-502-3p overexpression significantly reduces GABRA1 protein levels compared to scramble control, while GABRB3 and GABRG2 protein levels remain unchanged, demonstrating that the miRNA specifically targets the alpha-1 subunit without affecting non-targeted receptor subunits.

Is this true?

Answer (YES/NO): NO